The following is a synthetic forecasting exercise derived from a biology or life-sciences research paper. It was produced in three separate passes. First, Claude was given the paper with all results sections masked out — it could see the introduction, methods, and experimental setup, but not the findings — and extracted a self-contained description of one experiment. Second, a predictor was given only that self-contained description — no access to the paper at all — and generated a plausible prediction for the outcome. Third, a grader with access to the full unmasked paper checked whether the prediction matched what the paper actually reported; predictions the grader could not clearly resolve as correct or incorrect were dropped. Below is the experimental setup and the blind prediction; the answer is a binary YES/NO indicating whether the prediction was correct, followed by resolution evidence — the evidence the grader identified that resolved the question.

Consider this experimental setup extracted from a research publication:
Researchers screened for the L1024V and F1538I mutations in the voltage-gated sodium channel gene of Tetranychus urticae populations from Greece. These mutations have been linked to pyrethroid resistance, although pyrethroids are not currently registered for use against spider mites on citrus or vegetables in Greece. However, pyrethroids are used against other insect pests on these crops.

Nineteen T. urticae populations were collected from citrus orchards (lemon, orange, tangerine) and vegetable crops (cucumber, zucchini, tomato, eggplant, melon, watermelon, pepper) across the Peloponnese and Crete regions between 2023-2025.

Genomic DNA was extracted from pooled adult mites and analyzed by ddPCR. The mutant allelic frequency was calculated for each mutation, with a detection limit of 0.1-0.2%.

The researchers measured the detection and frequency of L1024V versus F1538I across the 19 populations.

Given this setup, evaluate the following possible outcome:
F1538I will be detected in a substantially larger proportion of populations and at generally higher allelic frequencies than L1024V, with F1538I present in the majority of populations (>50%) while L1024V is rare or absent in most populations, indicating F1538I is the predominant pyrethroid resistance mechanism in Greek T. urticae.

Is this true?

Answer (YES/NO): NO